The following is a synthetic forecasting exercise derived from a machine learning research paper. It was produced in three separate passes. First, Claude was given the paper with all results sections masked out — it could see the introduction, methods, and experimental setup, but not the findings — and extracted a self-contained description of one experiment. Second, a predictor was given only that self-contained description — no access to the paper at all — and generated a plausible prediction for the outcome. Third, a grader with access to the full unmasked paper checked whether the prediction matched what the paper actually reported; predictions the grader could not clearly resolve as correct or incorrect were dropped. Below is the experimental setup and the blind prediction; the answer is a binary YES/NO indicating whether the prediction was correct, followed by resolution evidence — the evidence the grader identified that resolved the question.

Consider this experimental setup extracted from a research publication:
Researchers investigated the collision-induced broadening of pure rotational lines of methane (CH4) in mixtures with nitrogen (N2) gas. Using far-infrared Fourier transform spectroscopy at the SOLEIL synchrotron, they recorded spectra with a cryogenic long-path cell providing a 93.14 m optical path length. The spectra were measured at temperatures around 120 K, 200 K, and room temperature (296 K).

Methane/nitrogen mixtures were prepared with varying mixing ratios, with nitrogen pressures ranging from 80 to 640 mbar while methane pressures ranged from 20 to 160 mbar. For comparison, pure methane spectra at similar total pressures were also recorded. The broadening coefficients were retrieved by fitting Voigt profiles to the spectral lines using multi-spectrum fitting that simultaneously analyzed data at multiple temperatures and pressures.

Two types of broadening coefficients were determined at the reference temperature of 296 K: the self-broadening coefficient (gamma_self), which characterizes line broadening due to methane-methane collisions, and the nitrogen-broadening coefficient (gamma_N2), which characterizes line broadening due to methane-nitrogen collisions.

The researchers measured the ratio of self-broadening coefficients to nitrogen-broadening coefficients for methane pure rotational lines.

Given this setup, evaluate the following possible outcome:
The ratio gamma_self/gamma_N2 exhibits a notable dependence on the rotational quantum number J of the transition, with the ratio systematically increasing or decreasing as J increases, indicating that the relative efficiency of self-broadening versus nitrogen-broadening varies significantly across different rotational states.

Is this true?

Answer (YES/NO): NO